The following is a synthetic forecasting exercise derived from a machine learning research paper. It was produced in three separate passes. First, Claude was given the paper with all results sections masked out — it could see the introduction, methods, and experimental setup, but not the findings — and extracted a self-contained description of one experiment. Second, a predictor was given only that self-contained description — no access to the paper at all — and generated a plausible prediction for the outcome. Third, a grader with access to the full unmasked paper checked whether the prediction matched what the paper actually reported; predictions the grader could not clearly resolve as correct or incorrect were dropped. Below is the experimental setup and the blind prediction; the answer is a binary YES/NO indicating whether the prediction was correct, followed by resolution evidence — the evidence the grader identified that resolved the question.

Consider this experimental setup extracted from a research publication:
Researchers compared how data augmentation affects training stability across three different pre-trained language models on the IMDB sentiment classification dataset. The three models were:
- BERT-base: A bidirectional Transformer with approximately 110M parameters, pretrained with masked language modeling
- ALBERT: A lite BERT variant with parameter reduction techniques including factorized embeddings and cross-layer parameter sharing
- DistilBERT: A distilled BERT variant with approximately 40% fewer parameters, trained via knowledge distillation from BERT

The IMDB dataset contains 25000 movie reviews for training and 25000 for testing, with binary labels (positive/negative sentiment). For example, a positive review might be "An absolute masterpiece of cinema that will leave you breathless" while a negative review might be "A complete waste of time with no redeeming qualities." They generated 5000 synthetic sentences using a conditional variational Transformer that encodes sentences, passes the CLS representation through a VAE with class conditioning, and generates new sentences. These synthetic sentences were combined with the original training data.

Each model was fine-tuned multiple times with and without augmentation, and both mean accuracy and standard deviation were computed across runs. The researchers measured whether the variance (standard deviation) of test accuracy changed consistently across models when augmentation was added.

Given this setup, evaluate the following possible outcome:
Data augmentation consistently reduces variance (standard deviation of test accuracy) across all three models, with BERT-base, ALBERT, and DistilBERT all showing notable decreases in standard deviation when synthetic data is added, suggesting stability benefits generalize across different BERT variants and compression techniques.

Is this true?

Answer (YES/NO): NO